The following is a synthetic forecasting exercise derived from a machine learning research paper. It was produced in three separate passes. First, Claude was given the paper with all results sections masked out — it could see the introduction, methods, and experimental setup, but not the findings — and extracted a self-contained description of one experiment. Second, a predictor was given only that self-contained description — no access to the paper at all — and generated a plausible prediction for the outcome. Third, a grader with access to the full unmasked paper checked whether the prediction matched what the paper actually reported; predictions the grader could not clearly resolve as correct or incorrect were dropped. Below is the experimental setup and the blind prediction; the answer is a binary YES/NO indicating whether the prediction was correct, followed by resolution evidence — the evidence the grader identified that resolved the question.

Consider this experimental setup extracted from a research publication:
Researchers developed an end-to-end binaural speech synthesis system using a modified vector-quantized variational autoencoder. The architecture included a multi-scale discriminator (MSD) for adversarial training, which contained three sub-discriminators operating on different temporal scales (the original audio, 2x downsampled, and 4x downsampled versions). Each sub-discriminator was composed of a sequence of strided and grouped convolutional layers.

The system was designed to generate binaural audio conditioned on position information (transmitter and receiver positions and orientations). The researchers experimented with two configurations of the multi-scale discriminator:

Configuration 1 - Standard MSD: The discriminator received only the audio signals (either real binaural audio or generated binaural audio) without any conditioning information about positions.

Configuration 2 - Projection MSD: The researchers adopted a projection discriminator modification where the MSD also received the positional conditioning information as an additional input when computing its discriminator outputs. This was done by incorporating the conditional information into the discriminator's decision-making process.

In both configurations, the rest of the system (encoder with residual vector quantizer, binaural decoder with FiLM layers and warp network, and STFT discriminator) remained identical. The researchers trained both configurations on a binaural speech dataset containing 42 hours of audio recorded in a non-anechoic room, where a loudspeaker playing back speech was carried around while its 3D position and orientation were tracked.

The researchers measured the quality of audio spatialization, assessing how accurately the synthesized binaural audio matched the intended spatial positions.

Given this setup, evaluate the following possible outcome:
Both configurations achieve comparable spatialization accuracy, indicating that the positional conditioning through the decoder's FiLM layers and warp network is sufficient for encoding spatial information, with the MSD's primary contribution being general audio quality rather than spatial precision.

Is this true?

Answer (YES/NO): NO